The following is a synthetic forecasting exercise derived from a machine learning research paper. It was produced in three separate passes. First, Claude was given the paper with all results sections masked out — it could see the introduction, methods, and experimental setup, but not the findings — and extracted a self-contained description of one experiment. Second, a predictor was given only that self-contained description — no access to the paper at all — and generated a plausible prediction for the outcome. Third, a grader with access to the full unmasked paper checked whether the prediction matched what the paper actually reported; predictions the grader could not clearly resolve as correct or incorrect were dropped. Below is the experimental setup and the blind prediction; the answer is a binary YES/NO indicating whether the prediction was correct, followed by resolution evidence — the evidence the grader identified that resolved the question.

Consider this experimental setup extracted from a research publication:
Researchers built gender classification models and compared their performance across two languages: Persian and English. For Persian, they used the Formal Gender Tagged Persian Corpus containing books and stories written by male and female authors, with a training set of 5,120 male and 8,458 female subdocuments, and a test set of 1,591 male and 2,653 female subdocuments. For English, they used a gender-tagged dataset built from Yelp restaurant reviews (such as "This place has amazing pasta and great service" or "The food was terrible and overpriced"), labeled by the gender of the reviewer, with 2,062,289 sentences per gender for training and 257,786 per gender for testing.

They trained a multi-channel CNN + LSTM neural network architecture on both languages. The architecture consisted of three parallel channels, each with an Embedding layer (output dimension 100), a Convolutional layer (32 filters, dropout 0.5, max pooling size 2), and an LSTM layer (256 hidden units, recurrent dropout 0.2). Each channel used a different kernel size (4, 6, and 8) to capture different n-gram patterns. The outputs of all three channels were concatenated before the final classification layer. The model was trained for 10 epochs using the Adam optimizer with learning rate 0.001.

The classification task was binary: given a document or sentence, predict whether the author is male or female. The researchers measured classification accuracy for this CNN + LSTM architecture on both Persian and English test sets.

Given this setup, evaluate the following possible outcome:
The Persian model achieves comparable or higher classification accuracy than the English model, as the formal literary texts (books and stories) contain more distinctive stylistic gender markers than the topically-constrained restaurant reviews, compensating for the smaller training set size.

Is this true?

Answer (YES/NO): YES